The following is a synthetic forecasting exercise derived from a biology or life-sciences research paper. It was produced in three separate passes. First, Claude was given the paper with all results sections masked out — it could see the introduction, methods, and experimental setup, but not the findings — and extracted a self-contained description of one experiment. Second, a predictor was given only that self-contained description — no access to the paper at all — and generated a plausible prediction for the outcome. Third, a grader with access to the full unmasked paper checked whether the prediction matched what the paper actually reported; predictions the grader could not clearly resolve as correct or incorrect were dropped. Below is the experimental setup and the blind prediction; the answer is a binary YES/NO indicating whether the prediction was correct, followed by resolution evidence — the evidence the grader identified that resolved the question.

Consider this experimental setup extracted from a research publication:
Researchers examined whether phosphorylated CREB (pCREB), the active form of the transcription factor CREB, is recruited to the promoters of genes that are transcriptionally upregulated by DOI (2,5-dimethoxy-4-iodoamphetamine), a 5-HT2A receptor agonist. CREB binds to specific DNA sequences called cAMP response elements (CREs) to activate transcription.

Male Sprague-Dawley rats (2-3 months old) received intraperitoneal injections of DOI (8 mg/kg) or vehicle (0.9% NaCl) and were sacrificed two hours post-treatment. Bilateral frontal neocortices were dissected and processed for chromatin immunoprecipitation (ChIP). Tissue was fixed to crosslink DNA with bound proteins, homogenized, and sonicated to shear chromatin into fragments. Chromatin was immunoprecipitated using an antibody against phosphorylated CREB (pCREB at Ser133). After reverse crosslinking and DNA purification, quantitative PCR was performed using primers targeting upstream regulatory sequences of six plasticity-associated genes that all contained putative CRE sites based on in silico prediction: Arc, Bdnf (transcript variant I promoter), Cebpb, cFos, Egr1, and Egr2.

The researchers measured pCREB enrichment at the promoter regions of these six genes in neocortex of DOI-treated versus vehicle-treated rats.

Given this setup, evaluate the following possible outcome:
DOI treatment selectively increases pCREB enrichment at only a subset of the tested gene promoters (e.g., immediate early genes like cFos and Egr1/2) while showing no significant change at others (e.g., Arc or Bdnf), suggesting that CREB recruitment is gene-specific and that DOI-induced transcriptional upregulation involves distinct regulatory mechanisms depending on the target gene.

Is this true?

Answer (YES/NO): NO